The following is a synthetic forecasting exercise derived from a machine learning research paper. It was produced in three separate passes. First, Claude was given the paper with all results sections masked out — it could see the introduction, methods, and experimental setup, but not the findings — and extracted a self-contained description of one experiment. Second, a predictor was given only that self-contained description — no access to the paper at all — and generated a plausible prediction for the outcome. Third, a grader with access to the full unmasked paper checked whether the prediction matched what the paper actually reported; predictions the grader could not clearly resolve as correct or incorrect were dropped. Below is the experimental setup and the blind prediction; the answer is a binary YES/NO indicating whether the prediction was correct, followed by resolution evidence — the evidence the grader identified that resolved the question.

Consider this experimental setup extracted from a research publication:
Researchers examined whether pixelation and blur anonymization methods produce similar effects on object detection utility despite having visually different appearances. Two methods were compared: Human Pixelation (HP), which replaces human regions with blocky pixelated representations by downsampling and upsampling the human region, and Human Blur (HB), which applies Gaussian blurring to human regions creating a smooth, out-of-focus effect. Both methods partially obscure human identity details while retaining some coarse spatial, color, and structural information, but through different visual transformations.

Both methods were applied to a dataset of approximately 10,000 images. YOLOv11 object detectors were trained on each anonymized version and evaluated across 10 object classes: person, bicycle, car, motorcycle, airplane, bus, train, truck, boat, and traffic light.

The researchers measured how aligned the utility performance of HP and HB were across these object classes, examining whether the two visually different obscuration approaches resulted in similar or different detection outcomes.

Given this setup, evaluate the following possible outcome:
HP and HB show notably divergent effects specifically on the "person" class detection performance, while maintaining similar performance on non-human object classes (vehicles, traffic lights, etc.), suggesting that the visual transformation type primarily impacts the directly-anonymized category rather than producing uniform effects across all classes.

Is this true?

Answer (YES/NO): NO